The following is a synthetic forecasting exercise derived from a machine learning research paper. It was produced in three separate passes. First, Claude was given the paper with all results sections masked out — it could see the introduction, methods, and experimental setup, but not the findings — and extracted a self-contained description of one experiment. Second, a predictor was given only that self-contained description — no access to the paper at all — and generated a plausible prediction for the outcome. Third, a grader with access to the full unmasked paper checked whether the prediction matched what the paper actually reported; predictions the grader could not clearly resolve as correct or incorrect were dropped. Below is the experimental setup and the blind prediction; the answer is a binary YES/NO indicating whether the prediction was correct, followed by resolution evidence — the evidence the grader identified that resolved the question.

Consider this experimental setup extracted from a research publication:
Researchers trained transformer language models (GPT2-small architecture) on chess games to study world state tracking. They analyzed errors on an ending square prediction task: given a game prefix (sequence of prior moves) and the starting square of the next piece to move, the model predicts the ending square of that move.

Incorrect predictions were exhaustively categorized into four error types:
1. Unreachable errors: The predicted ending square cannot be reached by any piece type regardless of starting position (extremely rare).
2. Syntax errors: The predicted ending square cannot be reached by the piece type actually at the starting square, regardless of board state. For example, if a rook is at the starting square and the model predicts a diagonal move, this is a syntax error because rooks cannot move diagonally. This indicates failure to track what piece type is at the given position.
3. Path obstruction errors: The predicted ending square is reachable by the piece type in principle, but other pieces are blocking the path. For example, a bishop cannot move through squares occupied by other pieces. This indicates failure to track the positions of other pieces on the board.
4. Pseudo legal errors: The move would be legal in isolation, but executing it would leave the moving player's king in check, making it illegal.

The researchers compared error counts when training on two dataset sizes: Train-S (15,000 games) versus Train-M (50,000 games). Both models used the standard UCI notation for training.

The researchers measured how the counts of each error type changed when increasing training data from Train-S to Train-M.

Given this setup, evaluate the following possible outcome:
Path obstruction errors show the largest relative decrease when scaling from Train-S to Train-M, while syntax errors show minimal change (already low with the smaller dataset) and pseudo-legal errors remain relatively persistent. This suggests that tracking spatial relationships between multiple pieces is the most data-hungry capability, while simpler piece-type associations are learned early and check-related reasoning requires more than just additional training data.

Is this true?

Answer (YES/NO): NO